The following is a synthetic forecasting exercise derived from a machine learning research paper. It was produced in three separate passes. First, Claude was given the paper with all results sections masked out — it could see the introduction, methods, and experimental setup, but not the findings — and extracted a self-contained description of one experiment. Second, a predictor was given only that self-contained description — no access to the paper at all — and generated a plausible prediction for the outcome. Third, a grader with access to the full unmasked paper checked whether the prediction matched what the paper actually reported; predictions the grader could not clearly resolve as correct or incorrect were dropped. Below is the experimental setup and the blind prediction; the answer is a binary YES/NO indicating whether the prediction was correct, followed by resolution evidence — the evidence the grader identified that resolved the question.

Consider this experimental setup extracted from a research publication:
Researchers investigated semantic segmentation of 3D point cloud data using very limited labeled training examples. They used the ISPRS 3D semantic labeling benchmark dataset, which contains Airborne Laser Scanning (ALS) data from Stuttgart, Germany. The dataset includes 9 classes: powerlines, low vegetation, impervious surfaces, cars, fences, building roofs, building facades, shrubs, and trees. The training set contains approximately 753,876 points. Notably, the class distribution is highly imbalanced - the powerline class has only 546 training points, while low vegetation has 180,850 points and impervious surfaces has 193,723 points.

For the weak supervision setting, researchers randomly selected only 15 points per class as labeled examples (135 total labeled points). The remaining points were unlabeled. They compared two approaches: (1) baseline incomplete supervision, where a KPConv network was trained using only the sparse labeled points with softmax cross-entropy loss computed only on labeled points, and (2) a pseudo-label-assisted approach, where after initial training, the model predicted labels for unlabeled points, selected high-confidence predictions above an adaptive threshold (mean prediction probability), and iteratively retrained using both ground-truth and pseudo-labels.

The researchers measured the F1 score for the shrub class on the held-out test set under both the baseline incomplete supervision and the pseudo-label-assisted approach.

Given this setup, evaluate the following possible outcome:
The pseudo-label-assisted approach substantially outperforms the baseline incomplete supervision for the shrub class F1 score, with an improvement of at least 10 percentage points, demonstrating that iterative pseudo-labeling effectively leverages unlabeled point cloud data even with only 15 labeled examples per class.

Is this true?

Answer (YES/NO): NO